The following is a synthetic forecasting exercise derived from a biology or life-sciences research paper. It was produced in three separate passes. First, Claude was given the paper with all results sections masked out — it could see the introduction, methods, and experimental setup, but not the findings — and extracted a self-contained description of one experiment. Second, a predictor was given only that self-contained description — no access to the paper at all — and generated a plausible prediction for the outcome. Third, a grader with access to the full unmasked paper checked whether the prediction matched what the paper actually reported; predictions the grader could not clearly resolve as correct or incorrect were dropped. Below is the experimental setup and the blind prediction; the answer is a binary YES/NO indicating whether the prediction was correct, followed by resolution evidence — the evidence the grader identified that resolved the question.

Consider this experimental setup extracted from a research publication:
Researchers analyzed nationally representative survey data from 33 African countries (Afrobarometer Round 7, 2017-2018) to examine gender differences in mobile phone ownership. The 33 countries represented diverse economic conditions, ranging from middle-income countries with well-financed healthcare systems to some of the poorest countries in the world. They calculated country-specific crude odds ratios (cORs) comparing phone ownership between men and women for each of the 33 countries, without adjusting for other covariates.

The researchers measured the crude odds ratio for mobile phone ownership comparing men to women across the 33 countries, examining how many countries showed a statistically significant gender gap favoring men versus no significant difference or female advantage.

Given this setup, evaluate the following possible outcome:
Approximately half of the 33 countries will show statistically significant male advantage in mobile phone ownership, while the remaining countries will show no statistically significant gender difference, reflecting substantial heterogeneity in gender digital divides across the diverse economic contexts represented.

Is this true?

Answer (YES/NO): NO